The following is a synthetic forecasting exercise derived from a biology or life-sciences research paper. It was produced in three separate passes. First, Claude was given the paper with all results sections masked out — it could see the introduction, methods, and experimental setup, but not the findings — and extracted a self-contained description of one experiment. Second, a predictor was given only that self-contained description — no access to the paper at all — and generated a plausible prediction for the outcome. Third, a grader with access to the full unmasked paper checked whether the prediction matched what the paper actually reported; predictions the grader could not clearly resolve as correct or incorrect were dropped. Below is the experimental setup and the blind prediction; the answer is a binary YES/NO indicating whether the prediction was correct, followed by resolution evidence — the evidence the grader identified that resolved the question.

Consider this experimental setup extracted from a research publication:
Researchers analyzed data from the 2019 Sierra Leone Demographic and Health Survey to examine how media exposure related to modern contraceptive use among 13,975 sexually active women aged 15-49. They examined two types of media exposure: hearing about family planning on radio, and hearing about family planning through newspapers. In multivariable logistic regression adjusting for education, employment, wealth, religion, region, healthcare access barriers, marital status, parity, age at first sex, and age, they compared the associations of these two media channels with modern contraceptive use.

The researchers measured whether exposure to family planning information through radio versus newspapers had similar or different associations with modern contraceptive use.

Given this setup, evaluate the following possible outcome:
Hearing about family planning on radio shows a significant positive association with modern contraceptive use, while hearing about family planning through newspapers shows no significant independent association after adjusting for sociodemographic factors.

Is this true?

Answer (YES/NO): NO